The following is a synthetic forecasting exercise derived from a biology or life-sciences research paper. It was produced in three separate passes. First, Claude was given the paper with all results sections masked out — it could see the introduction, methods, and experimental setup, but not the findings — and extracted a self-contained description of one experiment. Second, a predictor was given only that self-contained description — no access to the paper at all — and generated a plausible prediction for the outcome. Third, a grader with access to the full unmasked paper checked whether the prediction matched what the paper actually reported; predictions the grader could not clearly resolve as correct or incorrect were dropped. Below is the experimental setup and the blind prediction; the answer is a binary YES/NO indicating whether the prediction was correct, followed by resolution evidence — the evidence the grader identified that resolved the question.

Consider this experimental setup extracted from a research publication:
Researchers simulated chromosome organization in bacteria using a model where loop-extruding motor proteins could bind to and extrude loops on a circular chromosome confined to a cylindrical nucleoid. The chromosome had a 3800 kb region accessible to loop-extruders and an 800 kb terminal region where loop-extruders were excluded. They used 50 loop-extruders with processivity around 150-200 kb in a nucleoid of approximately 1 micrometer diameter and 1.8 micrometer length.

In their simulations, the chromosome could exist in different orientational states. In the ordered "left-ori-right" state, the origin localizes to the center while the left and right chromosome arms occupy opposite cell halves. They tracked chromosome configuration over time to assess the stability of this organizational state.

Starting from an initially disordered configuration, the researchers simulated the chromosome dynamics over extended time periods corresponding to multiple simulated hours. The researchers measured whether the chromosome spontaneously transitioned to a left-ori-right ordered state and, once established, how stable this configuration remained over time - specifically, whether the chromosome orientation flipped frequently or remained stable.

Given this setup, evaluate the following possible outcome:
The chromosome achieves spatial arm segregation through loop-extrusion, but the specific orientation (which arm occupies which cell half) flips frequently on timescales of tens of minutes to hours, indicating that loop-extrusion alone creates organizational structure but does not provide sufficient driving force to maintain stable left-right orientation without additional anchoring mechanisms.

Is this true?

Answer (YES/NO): NO